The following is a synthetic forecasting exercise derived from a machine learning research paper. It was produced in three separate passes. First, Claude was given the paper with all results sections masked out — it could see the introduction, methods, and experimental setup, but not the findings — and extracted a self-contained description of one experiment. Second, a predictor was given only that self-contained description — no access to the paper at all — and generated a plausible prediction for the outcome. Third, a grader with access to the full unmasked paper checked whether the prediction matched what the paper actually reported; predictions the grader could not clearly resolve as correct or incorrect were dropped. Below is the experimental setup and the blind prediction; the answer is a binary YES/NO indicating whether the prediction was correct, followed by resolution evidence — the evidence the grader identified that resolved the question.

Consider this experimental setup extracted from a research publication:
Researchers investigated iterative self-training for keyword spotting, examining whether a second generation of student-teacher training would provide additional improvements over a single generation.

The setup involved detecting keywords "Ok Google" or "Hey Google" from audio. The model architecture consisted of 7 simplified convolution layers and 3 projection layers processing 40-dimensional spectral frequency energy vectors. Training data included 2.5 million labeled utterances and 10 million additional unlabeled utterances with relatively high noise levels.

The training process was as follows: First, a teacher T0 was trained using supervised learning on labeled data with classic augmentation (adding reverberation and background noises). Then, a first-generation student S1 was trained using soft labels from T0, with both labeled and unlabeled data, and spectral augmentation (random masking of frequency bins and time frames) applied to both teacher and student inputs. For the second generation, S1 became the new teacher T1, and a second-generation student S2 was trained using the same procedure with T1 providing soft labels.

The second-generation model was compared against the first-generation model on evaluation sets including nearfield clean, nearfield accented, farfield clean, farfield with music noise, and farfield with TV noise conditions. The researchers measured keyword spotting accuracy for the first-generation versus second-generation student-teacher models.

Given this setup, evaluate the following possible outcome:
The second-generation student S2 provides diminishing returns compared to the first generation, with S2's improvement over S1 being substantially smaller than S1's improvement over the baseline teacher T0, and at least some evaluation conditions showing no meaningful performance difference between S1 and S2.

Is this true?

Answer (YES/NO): YES